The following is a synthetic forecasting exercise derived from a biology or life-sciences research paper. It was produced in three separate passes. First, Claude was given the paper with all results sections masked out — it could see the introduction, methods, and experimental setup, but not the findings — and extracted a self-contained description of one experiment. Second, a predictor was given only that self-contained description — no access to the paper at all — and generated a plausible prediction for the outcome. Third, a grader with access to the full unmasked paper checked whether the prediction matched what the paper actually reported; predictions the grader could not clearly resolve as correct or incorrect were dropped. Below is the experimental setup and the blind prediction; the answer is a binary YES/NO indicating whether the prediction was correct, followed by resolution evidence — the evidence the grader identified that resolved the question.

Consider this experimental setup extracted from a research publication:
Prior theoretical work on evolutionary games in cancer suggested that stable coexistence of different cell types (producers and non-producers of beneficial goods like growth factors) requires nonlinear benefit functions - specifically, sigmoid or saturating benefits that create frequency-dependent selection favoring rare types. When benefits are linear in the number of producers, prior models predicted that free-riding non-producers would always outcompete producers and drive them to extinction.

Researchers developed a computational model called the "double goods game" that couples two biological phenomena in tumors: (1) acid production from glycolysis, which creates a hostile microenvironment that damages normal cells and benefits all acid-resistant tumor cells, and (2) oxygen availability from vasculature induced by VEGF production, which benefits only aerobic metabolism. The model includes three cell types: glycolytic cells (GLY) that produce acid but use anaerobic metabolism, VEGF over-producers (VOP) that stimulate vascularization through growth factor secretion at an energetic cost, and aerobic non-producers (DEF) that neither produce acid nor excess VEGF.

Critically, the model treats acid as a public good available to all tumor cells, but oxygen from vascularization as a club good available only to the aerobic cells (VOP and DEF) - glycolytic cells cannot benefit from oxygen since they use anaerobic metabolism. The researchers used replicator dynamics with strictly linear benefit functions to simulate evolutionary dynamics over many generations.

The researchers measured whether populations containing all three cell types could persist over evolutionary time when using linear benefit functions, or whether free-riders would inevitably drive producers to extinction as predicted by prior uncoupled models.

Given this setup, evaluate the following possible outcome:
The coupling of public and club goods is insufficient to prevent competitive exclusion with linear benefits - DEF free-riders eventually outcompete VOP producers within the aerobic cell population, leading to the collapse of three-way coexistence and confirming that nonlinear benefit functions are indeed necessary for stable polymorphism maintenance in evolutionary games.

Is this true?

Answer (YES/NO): NO